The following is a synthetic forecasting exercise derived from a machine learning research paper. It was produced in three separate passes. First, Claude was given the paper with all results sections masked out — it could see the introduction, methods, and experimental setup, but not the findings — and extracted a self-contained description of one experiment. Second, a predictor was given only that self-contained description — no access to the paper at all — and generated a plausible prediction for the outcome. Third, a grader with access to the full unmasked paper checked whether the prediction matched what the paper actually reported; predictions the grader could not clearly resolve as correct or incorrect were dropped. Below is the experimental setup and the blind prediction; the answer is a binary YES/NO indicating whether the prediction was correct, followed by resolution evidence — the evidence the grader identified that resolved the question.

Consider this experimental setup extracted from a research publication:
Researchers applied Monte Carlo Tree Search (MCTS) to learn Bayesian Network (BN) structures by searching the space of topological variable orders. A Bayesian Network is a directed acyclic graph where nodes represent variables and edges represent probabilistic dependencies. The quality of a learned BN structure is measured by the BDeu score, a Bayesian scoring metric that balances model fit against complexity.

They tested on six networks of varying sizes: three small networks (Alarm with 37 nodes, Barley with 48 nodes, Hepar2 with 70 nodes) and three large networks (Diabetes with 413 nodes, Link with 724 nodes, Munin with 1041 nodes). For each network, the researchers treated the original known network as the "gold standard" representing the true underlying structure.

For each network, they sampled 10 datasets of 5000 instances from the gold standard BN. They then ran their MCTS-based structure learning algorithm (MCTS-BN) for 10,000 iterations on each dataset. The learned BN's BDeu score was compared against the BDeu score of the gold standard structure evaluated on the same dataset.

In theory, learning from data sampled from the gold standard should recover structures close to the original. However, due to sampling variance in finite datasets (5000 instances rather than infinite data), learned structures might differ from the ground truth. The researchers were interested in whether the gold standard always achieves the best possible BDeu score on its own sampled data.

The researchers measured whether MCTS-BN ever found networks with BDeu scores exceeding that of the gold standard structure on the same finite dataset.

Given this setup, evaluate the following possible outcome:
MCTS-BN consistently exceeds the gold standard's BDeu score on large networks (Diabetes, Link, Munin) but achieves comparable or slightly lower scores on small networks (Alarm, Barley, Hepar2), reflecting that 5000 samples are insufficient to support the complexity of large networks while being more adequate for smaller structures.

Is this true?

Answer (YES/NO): NO